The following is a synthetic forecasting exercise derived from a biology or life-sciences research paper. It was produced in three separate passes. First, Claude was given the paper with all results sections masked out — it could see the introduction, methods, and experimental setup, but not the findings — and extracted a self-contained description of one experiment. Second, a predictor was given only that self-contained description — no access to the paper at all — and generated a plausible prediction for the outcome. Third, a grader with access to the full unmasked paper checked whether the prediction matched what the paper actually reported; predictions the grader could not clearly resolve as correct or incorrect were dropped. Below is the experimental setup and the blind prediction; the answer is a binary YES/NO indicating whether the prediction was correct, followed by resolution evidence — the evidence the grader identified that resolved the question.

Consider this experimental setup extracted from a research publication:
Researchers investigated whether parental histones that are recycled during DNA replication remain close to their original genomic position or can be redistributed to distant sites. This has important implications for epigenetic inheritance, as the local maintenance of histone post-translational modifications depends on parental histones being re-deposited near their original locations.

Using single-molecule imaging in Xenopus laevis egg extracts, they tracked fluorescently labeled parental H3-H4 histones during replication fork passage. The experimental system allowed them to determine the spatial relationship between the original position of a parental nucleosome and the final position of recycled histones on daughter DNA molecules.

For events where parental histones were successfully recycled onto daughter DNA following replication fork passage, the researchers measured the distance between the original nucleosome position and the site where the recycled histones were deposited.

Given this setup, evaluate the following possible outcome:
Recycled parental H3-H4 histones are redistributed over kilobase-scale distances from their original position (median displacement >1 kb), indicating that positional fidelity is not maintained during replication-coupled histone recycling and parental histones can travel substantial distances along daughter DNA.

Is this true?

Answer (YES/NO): NO